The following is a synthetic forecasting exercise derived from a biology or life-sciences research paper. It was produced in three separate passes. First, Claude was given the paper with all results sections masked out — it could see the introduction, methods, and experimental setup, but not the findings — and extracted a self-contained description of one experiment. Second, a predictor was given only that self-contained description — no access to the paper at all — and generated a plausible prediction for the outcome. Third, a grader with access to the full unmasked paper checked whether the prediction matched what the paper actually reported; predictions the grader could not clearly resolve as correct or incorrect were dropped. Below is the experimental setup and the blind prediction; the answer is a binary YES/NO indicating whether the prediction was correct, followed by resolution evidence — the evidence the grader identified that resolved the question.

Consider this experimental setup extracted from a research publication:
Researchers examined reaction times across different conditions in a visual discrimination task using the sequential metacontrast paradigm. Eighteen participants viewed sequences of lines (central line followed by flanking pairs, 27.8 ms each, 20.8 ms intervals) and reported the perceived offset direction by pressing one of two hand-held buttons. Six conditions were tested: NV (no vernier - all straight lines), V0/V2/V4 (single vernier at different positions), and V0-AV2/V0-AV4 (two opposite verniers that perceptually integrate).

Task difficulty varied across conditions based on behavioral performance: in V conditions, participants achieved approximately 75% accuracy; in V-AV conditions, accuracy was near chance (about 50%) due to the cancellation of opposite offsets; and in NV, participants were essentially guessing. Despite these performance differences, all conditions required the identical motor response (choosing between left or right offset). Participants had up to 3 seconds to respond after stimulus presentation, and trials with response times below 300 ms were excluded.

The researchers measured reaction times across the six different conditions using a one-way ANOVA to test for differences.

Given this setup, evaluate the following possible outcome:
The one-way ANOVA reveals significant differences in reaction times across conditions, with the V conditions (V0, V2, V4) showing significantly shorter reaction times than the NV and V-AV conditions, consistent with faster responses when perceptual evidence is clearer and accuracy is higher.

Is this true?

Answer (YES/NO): NO